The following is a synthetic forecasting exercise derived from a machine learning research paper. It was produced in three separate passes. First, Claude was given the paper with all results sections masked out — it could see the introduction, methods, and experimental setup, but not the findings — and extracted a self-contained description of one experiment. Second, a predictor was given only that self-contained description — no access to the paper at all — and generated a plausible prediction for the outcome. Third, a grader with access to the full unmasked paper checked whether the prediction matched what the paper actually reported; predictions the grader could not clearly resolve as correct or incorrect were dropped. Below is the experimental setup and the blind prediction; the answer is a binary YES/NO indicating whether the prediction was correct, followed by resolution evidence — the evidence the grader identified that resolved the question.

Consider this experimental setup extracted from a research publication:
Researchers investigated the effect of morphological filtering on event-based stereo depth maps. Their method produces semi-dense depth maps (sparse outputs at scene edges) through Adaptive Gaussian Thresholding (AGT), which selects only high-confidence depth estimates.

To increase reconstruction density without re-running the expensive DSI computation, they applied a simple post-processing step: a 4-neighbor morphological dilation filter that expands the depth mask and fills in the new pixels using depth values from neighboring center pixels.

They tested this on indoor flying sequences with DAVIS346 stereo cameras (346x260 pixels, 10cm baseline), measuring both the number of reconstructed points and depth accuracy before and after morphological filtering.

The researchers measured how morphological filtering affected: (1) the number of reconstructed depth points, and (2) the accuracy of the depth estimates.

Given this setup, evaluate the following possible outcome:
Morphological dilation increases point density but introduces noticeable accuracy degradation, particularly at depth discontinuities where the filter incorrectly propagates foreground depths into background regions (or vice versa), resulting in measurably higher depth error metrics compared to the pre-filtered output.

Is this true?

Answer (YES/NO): NO